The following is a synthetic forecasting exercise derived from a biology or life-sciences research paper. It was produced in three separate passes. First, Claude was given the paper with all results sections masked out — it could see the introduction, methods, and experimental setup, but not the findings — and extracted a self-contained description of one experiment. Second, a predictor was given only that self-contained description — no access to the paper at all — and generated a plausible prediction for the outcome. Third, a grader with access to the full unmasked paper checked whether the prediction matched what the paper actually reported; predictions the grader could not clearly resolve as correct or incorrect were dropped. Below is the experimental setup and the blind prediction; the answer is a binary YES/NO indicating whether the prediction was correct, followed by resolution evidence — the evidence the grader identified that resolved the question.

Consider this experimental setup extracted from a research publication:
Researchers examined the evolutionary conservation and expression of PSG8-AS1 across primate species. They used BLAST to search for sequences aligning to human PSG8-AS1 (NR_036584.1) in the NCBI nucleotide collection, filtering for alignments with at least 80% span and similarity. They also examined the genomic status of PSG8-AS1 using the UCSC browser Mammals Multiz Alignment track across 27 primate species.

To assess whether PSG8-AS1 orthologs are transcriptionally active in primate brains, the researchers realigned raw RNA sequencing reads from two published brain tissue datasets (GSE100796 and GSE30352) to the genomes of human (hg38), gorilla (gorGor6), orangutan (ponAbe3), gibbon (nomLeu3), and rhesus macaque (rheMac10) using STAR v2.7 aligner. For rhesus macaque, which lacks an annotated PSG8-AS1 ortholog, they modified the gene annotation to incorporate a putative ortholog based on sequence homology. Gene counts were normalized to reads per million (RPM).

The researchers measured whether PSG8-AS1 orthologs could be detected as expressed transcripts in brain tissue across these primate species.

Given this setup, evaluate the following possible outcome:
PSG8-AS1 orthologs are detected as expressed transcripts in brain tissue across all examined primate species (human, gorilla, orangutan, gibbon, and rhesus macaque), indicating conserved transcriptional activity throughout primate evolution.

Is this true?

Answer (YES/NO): NO